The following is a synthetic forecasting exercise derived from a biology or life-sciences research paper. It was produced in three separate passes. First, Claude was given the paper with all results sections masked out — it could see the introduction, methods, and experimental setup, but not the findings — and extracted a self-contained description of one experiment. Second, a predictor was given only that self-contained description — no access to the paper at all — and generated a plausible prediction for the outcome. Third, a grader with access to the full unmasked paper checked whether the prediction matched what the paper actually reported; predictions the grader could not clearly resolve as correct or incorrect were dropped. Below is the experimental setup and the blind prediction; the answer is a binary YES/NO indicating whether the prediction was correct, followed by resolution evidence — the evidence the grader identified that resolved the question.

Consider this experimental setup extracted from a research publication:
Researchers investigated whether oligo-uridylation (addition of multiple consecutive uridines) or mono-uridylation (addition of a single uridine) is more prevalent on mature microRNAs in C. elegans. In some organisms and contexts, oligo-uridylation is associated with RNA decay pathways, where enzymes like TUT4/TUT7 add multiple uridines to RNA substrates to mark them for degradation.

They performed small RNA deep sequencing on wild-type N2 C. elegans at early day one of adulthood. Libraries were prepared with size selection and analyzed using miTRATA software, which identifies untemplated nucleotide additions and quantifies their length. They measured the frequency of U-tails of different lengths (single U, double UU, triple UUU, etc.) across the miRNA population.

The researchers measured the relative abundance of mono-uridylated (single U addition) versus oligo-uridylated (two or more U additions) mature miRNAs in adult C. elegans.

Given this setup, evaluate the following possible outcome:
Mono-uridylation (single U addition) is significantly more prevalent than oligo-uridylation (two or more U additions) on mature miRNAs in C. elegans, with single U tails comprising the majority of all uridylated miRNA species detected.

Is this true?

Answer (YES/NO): YES